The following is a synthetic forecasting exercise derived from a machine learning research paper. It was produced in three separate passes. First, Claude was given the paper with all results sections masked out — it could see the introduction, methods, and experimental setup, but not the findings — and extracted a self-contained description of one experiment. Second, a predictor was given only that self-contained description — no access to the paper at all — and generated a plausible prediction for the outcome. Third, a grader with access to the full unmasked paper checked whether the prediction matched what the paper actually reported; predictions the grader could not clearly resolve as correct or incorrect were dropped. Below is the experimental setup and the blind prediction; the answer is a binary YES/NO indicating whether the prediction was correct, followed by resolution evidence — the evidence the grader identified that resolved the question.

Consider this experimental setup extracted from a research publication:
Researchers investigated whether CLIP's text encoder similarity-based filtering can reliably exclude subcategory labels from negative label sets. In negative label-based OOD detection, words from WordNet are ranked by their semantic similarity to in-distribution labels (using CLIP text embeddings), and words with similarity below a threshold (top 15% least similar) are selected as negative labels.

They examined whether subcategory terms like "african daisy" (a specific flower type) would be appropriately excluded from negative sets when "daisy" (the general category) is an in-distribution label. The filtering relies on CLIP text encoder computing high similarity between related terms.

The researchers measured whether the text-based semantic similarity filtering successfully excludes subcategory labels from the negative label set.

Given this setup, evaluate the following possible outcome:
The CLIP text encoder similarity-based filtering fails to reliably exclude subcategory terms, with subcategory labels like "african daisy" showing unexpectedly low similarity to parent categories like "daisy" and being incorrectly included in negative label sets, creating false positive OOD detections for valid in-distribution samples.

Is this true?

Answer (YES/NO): YES